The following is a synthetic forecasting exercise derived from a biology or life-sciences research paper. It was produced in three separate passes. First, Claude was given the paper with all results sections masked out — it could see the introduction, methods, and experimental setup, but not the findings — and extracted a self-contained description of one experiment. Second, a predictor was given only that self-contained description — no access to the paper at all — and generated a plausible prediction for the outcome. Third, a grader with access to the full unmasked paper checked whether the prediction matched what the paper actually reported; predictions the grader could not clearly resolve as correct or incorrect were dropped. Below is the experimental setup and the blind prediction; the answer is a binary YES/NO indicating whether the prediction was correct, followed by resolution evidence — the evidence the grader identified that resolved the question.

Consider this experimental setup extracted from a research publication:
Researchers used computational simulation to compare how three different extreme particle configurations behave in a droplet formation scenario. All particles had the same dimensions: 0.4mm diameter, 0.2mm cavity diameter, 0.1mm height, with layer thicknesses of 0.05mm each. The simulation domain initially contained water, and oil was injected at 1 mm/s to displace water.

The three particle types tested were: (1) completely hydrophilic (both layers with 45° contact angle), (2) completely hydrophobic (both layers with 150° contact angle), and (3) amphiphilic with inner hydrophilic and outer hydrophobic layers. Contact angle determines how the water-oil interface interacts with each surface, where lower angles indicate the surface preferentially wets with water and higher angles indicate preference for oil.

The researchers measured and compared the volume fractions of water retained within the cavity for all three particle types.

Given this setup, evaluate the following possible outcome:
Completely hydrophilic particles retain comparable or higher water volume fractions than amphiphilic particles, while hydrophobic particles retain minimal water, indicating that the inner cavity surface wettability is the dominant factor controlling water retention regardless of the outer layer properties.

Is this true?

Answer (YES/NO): NO